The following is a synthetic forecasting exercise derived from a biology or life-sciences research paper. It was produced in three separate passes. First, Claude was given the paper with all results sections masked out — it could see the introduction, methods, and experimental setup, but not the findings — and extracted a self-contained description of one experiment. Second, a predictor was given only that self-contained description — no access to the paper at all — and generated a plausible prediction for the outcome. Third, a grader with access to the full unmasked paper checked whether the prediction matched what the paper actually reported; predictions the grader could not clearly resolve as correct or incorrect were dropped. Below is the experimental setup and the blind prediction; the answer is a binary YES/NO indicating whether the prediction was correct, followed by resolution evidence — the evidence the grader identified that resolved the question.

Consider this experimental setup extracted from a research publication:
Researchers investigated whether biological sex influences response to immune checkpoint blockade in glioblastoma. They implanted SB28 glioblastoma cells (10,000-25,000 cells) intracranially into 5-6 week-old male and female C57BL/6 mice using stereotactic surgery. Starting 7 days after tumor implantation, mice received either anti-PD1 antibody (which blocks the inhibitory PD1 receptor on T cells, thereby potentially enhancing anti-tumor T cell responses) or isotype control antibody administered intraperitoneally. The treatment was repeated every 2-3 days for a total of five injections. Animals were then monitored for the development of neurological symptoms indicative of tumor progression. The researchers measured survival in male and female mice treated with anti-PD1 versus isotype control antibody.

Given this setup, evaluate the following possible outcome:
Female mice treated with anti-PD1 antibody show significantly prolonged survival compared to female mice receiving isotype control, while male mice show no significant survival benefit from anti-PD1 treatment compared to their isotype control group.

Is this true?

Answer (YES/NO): NO